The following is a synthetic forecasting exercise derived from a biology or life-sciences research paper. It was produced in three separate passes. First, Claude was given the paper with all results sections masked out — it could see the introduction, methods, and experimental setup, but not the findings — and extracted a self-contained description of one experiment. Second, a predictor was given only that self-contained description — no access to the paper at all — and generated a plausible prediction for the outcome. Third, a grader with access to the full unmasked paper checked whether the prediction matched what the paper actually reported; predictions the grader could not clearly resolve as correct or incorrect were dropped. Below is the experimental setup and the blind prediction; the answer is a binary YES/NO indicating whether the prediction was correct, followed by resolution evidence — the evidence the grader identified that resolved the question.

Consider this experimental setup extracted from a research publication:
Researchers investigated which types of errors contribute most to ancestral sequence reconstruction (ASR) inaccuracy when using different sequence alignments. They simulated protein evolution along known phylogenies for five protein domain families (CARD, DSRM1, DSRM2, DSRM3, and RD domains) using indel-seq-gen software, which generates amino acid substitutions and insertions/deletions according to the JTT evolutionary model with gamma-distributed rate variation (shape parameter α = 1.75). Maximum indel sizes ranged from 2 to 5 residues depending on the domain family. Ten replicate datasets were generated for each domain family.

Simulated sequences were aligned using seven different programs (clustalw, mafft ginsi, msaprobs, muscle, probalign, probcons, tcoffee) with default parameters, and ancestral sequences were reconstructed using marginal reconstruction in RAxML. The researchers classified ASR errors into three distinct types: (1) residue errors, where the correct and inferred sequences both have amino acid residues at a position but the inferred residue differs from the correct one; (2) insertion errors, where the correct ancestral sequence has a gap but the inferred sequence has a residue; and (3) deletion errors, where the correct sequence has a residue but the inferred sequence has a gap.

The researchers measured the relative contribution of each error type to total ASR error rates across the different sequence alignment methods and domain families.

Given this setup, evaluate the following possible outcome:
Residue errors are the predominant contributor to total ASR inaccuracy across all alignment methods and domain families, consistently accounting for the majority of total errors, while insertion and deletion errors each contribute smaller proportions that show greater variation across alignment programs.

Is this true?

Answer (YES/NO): NO